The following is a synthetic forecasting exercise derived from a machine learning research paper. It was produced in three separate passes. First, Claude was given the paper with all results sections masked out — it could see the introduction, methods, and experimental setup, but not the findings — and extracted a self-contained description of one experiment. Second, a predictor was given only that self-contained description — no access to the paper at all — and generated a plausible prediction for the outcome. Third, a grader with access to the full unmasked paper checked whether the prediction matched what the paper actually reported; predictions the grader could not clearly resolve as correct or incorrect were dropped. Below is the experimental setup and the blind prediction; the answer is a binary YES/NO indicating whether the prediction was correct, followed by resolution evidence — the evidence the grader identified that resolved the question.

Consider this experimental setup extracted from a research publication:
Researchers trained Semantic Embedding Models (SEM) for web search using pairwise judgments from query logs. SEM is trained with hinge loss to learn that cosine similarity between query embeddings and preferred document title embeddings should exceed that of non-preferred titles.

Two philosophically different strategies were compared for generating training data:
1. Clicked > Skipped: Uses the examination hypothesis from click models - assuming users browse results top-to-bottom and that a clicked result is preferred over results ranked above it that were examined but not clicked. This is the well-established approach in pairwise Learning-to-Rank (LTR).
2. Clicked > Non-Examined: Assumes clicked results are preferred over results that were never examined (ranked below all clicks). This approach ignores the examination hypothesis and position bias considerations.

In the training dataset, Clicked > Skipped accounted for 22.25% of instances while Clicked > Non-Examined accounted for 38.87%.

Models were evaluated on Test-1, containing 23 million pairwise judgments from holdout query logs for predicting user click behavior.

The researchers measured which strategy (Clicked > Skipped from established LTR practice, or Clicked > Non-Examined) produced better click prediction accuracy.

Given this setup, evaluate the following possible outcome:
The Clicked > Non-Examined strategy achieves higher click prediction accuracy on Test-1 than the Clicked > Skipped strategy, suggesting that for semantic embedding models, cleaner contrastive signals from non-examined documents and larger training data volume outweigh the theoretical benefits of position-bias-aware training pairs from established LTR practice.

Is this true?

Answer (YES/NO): YES